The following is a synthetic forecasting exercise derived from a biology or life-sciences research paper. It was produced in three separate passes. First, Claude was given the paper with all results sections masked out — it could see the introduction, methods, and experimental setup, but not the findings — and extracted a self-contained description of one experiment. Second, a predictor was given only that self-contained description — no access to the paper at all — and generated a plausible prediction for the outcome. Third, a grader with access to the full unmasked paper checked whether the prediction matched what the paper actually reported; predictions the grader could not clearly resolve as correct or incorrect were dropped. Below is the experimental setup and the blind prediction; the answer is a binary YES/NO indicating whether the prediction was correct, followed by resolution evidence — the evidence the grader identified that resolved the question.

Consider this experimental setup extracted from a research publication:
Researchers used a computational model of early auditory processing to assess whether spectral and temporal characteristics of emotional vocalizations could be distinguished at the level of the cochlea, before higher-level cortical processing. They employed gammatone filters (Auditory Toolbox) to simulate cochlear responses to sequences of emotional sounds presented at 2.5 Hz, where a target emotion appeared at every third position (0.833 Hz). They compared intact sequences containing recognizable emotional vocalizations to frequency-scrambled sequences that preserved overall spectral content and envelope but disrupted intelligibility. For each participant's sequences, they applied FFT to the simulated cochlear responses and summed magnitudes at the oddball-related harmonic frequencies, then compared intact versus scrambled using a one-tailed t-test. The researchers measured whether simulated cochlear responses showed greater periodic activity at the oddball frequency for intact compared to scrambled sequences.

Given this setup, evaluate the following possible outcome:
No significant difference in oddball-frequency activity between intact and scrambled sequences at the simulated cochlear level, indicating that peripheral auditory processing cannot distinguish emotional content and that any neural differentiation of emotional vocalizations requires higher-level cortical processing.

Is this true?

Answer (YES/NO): YES